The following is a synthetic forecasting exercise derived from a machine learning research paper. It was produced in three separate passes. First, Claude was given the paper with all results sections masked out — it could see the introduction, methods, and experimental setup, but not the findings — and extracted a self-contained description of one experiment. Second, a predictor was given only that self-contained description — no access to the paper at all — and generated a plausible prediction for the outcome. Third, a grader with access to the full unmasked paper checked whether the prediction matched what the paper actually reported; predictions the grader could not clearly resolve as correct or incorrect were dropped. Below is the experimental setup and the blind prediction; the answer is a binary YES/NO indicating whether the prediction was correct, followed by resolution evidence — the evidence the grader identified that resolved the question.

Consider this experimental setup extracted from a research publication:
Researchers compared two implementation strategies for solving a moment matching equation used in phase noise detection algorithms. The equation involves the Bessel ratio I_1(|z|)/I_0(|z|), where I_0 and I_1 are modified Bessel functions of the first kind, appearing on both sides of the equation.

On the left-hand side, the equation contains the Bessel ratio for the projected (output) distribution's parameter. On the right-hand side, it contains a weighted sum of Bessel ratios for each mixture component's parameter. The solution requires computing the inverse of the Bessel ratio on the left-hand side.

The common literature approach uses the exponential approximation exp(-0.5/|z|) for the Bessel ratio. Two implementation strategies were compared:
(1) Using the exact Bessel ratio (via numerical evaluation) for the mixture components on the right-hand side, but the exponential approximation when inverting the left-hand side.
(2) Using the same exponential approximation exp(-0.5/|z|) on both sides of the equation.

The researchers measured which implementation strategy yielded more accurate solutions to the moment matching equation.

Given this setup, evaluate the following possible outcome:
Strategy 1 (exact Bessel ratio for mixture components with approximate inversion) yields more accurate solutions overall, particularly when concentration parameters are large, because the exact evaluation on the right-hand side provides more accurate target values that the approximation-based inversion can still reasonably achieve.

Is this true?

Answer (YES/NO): NO